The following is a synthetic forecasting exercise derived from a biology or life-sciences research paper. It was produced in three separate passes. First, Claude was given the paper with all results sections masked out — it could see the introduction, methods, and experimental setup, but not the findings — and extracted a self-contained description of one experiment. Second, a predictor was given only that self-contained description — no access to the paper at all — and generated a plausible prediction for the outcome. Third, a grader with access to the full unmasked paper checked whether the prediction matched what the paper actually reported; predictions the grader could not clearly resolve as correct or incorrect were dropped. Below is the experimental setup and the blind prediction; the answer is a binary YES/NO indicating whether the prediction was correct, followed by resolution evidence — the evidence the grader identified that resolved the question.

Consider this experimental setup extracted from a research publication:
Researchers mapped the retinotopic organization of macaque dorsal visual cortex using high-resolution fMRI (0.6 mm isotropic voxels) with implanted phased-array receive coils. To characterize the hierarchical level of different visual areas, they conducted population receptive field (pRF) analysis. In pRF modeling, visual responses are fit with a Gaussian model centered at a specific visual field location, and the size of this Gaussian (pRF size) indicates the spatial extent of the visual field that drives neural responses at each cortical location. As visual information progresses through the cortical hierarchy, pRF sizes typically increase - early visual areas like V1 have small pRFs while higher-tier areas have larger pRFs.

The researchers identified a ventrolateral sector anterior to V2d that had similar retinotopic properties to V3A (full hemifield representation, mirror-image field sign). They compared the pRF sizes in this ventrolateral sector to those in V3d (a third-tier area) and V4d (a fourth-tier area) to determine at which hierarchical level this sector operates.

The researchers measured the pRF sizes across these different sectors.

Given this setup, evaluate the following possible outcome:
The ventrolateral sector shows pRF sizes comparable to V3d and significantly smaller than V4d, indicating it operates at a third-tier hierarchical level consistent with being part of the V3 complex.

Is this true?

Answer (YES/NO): NO